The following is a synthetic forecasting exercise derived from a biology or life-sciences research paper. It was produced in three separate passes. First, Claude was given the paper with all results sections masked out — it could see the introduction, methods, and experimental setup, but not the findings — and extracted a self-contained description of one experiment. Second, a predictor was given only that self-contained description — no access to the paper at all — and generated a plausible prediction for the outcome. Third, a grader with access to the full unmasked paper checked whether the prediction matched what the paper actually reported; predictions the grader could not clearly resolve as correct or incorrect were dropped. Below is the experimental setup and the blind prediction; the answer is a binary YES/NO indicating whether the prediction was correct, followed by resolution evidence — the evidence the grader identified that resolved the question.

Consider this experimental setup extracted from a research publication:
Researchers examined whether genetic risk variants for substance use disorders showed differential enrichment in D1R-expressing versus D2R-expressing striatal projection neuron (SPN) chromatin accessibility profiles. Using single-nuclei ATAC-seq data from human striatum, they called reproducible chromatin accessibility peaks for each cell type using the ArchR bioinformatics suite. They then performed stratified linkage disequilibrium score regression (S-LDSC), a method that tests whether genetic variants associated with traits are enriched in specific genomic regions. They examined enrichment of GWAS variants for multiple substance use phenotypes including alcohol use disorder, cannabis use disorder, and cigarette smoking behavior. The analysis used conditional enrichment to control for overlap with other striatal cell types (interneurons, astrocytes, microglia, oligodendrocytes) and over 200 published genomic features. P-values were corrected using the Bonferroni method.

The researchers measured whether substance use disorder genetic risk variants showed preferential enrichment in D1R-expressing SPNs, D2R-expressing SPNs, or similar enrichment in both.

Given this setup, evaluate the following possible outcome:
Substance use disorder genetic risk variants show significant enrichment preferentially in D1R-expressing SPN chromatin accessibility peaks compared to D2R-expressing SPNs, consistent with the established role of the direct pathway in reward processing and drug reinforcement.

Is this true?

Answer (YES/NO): YES